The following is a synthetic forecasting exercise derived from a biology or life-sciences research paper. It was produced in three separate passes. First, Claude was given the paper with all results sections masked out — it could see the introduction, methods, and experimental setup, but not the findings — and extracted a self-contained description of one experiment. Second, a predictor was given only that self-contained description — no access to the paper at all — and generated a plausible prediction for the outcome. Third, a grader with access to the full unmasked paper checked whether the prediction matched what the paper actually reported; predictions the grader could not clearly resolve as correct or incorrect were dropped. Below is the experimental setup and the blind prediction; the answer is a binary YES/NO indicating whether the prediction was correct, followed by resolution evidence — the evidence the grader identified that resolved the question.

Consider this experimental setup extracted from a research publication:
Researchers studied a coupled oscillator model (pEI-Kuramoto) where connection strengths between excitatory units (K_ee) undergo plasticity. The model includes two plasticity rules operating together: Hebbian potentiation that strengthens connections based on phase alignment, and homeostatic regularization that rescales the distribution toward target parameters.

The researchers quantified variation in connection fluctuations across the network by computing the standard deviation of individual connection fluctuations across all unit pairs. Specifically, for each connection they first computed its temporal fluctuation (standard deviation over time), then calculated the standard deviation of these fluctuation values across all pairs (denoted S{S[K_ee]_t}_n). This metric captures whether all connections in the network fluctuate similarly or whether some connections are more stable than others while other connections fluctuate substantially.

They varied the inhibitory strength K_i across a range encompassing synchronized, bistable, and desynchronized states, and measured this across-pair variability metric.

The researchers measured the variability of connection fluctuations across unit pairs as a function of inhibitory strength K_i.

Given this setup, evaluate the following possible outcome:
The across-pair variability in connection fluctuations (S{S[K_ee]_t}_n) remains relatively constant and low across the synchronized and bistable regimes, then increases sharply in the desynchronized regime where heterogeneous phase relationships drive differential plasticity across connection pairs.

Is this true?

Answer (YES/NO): NO